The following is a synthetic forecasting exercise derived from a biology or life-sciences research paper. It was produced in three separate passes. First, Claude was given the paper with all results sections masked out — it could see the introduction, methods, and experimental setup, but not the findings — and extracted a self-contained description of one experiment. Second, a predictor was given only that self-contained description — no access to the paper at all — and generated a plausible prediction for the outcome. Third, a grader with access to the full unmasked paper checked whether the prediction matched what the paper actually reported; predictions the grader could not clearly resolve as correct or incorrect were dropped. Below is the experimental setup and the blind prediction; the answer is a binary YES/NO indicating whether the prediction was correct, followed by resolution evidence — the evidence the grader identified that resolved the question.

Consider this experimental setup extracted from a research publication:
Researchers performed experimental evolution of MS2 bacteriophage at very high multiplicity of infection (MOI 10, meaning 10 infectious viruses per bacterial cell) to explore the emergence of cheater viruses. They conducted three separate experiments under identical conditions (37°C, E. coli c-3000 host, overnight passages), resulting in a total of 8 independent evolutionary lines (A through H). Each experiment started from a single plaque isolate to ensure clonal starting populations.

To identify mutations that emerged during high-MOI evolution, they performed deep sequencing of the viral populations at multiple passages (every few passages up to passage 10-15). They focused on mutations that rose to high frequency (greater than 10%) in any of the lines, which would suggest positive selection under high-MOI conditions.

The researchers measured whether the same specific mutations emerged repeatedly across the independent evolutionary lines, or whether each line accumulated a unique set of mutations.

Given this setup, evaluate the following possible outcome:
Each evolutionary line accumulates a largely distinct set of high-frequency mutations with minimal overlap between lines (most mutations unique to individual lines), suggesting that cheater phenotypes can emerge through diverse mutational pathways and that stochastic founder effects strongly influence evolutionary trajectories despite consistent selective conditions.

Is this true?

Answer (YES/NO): NO